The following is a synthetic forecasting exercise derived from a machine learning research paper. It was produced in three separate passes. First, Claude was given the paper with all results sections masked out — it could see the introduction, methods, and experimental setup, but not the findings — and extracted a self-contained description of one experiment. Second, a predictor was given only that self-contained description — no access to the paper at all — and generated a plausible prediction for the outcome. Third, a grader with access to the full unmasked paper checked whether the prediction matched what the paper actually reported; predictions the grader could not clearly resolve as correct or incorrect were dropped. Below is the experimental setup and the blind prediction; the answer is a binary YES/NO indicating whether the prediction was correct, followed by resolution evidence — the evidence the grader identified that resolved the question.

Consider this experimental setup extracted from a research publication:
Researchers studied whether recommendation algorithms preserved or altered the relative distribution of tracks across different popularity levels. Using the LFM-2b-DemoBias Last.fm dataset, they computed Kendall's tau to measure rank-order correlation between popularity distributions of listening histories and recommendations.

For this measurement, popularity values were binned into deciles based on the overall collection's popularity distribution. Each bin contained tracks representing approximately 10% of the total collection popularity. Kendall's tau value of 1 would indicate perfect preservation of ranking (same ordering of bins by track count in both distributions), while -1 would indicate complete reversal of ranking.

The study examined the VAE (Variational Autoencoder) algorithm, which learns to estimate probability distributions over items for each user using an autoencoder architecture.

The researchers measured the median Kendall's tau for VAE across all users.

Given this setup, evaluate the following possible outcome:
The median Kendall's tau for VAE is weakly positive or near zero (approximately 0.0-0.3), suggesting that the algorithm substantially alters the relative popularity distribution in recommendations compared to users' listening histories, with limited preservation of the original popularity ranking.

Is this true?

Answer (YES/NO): NO